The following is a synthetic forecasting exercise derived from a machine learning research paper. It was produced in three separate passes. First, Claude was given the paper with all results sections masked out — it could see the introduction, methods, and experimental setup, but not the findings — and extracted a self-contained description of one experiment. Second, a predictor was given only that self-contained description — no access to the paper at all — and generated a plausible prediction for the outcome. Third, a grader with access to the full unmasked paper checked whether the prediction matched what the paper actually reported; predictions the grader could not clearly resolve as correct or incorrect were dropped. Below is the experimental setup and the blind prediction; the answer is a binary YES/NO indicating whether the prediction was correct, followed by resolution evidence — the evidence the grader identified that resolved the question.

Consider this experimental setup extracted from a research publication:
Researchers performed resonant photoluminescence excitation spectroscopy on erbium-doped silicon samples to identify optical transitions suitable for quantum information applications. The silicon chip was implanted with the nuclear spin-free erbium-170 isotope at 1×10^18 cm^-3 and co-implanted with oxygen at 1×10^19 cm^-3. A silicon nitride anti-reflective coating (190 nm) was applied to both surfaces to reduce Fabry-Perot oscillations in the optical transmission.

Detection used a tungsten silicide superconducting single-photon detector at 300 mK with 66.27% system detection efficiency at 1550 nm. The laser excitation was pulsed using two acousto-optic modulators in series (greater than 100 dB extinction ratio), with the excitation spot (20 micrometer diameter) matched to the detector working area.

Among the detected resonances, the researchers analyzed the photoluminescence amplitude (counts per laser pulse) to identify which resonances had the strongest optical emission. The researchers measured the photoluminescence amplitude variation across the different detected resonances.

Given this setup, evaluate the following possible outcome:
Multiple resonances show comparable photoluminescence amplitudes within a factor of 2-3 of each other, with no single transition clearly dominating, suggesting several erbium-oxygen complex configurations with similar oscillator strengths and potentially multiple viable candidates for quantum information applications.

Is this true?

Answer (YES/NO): NO